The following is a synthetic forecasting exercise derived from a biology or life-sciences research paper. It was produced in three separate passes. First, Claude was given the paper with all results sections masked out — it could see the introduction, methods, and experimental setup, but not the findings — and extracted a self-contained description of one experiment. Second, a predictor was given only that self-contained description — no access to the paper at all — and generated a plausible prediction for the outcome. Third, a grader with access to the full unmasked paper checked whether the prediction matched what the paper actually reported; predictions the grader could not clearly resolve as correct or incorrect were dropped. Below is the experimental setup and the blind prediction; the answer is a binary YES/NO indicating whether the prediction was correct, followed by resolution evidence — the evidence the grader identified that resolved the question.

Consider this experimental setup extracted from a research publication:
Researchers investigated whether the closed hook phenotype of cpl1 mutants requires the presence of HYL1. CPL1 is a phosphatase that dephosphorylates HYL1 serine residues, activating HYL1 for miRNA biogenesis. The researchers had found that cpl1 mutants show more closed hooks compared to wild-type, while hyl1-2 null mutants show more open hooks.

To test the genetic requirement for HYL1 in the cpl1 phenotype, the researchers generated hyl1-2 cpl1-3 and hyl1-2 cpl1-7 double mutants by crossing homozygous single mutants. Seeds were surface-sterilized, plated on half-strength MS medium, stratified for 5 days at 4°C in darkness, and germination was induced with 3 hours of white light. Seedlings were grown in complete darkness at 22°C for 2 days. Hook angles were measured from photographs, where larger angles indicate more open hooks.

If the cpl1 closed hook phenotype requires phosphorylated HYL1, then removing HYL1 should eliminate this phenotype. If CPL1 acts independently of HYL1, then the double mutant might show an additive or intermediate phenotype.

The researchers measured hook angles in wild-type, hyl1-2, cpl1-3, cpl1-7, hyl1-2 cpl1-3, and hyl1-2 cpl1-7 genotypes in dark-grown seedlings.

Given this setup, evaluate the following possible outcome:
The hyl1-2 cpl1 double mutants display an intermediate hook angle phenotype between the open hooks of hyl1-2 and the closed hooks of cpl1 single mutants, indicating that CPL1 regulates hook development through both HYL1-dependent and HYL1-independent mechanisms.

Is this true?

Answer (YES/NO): NO